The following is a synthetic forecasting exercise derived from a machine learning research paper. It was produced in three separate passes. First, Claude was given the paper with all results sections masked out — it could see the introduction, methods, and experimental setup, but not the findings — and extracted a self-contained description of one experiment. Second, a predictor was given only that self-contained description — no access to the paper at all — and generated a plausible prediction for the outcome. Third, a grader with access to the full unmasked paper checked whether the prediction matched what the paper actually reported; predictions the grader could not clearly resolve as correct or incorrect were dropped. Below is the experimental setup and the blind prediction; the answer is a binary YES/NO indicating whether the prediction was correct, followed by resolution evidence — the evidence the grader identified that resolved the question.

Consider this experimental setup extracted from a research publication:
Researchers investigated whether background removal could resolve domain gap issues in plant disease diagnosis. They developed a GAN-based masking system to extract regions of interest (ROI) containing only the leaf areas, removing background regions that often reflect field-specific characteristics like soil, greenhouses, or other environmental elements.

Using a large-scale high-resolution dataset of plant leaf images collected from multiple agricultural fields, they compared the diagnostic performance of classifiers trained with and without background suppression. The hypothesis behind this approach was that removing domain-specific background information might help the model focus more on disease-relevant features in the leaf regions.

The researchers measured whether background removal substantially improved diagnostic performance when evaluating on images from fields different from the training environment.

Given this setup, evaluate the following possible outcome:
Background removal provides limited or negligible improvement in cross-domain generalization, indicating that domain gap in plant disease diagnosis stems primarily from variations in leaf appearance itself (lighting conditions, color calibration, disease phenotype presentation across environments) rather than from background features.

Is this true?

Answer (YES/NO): YES